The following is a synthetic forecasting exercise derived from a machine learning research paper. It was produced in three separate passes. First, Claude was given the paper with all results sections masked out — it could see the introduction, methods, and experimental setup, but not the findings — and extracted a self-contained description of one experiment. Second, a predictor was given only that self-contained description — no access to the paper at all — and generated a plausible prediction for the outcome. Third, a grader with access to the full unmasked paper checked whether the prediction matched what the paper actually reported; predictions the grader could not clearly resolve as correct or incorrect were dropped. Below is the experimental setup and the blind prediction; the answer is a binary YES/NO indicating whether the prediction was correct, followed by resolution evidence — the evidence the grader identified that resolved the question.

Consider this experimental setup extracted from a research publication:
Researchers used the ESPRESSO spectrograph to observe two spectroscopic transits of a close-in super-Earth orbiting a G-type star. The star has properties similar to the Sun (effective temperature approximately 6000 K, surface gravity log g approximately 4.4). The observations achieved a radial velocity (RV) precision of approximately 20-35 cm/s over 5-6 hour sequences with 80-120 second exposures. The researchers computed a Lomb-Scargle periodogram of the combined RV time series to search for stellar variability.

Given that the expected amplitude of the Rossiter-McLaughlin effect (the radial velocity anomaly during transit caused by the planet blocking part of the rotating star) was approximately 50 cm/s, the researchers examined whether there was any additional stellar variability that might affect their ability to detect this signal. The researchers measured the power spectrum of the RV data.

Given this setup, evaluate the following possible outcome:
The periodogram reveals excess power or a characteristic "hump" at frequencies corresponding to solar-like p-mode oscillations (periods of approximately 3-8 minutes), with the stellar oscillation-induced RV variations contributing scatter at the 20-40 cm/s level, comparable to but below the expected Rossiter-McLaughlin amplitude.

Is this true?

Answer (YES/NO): NO